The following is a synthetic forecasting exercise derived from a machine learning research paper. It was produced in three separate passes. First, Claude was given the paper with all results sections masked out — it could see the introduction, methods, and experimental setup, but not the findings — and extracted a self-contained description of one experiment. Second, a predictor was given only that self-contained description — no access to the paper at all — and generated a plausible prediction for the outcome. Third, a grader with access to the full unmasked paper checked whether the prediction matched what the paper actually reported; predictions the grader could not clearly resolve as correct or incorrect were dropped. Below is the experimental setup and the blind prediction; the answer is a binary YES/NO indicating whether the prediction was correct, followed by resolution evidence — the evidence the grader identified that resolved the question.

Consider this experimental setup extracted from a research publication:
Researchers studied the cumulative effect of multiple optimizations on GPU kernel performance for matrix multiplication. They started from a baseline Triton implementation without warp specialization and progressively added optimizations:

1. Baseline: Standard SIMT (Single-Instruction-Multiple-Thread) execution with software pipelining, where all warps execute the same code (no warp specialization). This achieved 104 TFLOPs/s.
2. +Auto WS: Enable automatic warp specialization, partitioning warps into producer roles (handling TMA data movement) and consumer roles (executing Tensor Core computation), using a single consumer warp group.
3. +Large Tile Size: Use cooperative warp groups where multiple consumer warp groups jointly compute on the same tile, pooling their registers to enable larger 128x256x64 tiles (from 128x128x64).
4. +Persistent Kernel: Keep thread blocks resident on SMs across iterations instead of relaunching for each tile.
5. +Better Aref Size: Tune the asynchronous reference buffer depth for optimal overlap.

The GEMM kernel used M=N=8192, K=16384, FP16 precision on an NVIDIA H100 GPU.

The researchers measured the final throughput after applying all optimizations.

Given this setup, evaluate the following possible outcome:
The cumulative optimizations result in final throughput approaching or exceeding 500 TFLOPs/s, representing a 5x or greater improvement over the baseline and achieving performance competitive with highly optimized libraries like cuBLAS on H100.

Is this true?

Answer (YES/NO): YES